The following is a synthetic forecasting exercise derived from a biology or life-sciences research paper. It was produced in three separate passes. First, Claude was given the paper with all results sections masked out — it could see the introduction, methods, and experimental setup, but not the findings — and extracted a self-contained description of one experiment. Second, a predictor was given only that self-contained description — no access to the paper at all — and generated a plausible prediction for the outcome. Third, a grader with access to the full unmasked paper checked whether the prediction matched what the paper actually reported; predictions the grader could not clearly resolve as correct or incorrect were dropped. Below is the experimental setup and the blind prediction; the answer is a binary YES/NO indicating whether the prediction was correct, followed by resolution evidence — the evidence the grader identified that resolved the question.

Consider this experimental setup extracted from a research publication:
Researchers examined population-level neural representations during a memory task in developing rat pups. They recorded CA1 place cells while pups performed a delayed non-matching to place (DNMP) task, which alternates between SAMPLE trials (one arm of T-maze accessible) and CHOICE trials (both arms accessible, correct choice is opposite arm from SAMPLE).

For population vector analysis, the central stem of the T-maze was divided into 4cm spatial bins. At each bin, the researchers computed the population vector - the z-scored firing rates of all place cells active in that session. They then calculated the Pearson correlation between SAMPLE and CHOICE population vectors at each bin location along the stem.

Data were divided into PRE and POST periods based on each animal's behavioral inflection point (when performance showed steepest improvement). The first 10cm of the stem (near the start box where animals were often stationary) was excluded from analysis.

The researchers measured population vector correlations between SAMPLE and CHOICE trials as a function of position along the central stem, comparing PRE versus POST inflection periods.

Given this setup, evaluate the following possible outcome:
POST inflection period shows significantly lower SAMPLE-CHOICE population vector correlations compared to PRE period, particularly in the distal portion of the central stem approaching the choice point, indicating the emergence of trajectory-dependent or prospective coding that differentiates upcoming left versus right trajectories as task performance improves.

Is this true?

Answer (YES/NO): NO